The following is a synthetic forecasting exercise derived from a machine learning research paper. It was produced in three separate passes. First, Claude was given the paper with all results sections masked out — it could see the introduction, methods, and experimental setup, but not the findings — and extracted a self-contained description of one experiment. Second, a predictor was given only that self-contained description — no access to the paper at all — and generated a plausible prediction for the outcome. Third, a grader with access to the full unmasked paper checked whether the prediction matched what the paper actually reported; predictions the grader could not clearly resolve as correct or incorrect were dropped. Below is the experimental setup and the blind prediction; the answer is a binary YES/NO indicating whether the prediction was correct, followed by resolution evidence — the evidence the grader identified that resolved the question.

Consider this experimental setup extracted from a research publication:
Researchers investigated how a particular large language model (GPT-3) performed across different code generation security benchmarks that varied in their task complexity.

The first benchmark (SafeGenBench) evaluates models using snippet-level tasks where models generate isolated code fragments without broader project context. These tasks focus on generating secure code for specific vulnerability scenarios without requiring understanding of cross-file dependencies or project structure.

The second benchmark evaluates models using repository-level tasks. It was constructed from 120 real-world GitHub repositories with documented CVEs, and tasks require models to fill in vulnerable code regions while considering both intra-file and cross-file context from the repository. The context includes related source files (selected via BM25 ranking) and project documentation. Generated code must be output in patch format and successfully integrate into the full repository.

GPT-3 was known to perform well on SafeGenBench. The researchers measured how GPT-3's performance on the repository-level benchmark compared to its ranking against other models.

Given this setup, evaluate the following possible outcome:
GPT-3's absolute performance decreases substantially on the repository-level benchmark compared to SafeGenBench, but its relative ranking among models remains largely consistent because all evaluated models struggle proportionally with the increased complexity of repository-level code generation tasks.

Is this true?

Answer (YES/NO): NO